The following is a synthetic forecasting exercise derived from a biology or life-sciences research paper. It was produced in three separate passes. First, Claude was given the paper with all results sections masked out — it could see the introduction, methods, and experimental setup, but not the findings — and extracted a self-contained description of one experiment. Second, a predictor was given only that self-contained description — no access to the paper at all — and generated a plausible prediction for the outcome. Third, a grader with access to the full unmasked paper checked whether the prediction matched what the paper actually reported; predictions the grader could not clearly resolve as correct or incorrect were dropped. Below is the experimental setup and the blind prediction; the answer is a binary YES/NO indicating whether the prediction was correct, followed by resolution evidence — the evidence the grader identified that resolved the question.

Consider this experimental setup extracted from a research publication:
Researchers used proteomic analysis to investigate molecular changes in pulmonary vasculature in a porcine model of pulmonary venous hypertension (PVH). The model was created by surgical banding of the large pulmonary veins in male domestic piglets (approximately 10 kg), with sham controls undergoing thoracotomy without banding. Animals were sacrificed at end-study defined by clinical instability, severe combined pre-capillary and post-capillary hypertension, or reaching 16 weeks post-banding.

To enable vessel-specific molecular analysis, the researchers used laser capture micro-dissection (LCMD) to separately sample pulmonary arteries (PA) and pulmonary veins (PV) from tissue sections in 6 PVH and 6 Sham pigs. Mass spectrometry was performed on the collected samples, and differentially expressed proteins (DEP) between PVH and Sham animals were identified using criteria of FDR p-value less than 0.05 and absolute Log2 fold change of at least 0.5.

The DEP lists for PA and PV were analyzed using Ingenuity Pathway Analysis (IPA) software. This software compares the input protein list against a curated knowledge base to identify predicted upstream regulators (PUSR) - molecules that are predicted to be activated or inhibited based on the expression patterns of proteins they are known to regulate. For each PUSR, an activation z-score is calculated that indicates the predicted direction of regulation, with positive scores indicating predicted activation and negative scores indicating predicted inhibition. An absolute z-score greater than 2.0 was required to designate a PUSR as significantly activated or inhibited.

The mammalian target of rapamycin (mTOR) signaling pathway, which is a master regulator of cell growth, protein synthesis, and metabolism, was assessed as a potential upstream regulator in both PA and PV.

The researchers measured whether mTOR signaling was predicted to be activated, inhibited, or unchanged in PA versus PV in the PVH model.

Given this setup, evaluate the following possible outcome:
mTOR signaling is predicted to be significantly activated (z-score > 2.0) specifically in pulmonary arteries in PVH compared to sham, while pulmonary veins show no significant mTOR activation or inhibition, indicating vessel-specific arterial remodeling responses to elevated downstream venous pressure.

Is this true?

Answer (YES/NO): NO